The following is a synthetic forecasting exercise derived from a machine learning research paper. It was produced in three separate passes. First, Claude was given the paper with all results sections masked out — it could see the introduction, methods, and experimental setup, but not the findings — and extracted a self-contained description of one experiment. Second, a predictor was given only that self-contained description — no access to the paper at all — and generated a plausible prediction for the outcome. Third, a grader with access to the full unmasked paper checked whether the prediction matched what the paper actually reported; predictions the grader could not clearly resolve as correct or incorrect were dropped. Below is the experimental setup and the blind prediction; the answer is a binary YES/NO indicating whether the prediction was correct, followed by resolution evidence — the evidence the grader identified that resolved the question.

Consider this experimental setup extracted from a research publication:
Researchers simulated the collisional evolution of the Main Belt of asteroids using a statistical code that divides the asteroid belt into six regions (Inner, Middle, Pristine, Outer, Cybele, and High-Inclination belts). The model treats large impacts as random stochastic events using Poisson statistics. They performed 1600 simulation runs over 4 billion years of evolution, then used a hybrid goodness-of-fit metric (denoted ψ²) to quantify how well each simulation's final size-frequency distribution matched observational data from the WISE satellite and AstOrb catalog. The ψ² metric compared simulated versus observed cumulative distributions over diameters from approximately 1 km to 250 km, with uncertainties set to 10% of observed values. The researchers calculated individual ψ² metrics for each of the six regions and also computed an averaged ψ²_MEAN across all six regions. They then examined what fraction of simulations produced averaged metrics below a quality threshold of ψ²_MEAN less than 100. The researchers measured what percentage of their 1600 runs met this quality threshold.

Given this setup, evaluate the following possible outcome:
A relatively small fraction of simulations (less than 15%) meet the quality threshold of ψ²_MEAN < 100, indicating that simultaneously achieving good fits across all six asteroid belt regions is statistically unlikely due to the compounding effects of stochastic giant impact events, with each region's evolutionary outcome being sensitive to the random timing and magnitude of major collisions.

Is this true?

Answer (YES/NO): YES